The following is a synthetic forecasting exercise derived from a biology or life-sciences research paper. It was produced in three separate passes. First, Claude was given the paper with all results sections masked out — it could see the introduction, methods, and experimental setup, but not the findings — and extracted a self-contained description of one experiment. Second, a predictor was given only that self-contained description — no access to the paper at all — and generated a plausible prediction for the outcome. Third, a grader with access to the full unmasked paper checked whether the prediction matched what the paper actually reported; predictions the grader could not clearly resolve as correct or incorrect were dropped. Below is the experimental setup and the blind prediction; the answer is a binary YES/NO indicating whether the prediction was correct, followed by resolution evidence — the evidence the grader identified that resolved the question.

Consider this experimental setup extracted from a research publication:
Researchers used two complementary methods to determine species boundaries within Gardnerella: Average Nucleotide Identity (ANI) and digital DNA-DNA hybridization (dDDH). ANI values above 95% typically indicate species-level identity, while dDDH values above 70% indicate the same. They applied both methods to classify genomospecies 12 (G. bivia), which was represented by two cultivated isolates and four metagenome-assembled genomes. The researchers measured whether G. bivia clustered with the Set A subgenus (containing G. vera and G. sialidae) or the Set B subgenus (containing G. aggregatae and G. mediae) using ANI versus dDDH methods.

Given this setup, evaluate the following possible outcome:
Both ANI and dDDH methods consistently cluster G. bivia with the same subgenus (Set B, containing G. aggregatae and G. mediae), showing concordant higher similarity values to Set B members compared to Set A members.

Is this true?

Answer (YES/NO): NO